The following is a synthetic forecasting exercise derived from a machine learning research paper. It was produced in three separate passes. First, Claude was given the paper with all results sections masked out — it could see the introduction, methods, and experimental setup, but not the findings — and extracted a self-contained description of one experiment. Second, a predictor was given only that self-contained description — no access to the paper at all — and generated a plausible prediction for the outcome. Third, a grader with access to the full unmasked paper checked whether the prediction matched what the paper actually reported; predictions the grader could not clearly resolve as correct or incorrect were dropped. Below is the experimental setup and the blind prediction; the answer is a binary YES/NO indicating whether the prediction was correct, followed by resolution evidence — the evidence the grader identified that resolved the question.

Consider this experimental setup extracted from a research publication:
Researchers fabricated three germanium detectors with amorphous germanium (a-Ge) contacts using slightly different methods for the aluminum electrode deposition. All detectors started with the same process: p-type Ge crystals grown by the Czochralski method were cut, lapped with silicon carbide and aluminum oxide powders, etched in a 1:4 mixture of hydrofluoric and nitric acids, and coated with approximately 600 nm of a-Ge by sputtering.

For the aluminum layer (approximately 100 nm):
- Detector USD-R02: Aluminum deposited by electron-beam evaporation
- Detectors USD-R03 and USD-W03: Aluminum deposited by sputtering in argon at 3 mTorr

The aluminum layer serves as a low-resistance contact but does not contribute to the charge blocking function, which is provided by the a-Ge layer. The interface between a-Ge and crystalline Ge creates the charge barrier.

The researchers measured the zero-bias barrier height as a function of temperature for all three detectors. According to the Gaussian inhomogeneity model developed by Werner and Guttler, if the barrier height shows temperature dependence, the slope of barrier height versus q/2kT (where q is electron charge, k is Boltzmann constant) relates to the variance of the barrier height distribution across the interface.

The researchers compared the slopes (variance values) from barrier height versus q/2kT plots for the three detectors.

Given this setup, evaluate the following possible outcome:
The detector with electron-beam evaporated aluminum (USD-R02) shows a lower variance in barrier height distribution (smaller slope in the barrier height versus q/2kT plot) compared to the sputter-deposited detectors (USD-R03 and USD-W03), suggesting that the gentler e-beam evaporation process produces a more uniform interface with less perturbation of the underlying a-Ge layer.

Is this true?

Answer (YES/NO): NO